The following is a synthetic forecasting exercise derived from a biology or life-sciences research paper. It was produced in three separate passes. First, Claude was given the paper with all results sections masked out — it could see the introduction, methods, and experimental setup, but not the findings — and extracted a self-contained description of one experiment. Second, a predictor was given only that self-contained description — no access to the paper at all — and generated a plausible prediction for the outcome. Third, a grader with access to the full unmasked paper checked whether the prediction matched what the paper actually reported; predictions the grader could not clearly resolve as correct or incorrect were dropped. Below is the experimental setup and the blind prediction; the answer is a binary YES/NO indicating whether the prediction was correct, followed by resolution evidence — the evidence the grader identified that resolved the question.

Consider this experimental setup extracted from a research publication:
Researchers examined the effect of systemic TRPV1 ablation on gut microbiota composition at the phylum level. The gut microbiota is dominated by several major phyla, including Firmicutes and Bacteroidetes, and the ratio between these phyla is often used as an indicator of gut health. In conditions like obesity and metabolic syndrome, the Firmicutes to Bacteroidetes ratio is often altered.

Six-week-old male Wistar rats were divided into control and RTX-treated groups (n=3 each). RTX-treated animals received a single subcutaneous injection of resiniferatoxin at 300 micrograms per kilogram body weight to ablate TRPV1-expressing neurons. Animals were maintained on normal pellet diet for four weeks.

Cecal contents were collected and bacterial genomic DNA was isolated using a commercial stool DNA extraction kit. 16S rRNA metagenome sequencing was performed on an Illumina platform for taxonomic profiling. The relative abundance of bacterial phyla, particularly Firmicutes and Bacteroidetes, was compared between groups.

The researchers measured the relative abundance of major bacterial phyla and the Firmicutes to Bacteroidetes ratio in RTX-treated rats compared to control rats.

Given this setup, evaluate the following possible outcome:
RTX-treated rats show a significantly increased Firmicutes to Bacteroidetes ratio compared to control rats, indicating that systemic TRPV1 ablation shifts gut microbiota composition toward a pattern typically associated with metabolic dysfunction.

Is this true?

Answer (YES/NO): NO